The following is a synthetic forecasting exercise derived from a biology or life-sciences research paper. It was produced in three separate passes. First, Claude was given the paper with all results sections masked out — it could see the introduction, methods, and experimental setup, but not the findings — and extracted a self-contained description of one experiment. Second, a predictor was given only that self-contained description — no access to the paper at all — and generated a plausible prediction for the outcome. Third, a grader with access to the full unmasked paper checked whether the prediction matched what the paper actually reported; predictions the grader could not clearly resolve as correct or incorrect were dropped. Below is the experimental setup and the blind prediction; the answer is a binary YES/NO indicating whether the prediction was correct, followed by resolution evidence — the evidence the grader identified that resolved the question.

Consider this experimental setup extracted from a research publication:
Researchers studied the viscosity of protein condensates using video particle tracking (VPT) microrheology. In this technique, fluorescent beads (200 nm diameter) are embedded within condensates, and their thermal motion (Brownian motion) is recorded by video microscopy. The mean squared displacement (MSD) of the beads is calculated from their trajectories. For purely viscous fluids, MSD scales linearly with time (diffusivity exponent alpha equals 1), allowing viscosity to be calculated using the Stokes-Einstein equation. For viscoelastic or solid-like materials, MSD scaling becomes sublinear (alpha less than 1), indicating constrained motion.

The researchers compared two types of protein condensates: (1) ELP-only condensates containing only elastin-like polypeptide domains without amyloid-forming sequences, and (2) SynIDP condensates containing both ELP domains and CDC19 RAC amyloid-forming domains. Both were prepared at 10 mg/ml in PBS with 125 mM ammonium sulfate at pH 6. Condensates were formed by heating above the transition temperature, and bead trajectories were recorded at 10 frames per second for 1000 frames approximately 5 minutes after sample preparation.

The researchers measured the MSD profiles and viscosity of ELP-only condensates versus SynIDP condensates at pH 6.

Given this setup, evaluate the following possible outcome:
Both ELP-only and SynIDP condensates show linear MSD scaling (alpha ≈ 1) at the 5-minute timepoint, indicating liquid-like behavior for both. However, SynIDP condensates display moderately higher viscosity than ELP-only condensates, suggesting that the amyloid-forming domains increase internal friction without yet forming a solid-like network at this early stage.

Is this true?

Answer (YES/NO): NO